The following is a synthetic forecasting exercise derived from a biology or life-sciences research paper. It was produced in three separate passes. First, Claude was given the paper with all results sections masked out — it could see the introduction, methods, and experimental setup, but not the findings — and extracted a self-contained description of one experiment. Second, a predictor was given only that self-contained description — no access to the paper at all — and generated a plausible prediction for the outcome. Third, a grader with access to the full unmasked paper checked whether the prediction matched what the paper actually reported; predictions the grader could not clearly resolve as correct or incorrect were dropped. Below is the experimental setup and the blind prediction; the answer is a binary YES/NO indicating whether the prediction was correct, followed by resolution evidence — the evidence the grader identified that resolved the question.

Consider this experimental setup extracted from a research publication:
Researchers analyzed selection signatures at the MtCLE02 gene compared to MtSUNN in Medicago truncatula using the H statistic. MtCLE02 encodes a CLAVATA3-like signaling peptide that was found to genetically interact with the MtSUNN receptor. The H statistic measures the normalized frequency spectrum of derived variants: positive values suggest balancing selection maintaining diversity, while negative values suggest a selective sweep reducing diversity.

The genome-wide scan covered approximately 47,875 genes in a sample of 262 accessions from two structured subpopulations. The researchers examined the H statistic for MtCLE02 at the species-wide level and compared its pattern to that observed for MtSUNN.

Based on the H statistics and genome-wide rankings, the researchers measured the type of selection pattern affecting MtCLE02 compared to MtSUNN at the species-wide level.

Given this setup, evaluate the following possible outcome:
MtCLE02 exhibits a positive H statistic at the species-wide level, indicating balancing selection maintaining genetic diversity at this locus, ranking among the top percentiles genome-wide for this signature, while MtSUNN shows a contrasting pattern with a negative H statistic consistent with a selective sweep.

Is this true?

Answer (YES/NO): NO